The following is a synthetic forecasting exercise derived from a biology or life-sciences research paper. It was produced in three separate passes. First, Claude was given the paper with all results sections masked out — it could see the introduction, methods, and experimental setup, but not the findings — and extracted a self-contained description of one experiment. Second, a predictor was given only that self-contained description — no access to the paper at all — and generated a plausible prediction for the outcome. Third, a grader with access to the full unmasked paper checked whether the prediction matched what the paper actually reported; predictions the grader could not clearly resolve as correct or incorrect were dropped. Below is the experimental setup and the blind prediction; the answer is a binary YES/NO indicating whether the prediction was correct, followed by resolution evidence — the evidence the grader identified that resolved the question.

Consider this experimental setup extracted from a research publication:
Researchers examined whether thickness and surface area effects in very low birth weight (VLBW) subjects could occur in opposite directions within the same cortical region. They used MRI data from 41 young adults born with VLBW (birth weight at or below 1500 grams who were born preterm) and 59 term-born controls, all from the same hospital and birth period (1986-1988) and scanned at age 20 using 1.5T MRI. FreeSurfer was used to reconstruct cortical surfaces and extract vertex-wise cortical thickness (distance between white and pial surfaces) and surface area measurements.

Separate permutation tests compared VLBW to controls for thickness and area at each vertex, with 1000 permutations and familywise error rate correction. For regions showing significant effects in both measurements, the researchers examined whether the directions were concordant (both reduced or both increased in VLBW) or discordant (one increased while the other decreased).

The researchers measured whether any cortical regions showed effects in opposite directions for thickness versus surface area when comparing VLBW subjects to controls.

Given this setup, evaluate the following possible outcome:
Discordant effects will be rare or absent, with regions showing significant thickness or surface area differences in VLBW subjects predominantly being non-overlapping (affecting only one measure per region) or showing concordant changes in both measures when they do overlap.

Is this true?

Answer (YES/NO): YES